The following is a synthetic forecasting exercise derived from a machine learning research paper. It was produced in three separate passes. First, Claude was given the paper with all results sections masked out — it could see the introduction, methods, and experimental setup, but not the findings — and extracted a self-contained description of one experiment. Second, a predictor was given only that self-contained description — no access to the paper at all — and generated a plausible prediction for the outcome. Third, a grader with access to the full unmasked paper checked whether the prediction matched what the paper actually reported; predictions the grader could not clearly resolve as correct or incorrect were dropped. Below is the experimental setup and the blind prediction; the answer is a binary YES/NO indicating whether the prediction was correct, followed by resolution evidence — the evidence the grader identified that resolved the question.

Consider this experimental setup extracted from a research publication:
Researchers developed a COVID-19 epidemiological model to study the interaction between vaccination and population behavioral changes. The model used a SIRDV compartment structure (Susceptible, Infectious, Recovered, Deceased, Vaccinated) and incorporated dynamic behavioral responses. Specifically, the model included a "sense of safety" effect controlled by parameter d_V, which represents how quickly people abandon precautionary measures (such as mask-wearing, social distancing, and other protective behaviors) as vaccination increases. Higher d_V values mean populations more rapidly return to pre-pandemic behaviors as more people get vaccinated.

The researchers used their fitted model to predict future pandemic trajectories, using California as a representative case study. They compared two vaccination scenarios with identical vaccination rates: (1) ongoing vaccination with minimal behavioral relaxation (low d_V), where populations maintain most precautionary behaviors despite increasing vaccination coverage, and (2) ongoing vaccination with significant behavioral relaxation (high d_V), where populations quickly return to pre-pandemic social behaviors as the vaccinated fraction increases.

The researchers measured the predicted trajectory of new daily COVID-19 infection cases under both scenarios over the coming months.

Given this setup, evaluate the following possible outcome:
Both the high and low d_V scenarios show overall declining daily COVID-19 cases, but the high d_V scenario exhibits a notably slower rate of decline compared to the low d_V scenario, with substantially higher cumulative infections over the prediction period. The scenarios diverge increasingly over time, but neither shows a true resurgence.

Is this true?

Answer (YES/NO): NO